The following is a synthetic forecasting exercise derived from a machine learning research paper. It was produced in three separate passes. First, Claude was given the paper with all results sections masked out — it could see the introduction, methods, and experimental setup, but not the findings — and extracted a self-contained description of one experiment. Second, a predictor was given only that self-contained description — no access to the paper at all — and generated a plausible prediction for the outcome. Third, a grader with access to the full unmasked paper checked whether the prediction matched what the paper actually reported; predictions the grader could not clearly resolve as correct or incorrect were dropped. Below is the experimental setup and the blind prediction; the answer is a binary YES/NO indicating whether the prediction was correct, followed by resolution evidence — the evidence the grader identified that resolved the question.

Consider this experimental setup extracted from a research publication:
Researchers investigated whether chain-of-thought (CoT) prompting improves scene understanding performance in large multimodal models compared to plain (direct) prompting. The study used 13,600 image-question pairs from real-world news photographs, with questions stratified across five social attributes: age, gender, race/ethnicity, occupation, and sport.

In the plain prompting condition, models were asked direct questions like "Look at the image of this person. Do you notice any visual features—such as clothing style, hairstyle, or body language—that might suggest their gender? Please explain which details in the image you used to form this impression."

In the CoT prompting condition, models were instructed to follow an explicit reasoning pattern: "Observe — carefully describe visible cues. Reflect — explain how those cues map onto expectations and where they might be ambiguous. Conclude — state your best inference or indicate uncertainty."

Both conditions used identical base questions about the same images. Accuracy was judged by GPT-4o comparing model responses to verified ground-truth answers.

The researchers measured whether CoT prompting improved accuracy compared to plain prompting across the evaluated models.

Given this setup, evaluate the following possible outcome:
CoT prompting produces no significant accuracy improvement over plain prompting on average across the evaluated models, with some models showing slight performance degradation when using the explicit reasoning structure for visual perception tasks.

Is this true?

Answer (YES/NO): NO